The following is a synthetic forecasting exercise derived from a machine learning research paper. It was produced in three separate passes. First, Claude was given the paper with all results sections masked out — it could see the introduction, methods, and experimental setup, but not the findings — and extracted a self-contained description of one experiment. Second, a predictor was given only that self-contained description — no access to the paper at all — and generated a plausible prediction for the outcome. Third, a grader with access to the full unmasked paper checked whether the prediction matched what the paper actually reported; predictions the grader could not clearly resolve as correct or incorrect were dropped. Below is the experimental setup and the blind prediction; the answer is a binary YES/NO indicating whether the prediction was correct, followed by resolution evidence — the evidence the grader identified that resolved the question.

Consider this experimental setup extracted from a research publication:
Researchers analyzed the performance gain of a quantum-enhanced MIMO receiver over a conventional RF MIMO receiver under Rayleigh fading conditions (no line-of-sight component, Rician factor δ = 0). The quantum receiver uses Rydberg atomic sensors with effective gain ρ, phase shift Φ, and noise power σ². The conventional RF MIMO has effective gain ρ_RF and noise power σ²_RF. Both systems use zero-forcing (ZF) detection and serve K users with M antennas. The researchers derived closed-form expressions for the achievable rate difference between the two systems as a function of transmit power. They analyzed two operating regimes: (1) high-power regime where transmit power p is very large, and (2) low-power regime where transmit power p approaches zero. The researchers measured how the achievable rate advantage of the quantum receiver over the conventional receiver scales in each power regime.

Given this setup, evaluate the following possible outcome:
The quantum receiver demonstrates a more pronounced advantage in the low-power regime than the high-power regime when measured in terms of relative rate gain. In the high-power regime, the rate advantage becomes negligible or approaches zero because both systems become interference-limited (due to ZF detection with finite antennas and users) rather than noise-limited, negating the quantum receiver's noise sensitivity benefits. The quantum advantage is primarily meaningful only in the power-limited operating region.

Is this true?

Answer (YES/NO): NO